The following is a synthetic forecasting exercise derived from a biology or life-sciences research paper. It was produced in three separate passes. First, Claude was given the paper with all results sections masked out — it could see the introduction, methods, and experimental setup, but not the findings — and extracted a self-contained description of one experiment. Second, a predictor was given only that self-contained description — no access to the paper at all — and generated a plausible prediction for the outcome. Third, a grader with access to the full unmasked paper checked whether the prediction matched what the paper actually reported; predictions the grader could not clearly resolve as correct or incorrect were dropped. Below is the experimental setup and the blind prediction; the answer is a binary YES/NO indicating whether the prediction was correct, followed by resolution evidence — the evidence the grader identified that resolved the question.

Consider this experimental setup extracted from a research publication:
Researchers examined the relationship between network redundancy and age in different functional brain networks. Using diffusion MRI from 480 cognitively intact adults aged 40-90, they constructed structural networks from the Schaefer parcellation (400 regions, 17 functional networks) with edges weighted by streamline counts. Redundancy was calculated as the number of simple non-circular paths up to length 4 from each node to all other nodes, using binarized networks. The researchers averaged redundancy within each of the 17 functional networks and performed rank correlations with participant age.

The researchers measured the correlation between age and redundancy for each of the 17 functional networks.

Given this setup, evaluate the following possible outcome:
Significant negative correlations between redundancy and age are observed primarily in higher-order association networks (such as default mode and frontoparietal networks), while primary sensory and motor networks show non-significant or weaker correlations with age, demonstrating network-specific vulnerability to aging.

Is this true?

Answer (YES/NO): NO